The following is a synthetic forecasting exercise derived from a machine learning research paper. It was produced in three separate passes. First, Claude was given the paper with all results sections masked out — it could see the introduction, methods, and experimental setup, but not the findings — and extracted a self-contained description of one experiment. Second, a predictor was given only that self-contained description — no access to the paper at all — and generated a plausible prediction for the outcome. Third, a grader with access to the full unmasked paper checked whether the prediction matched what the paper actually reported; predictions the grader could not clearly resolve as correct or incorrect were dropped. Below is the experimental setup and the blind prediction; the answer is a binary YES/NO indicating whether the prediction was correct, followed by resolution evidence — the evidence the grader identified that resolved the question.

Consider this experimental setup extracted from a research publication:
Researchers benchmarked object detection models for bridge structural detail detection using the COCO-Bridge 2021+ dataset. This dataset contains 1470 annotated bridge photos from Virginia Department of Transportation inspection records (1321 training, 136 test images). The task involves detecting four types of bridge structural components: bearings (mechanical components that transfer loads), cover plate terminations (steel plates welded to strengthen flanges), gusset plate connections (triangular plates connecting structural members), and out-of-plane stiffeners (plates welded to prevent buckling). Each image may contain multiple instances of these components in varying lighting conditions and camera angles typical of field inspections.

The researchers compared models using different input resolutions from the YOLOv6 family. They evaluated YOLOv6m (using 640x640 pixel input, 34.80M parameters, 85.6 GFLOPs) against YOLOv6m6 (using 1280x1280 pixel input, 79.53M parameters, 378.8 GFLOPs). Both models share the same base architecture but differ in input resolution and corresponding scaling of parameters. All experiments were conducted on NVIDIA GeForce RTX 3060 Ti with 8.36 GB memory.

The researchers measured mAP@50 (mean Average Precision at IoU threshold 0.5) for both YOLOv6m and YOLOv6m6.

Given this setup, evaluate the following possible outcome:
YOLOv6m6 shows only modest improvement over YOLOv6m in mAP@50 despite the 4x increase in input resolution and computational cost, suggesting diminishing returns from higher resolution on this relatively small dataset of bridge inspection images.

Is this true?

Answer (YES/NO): YES